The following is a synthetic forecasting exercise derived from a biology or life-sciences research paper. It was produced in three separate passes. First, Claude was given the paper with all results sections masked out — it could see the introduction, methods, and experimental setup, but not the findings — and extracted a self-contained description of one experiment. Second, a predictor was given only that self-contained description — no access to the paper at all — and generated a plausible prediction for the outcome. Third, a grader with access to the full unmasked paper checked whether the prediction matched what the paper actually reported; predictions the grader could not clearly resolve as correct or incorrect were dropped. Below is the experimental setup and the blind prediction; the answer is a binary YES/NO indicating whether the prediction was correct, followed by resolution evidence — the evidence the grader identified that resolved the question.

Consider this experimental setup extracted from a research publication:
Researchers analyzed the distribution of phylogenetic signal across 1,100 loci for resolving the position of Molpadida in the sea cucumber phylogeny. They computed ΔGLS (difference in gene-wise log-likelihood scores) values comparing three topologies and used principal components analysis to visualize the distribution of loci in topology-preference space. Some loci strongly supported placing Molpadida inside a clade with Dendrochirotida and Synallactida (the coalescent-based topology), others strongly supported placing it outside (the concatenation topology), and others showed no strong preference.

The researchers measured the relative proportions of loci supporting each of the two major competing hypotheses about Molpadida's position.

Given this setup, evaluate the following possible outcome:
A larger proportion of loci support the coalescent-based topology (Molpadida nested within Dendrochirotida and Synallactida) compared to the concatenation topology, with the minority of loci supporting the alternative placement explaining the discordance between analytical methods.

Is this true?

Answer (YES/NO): NO